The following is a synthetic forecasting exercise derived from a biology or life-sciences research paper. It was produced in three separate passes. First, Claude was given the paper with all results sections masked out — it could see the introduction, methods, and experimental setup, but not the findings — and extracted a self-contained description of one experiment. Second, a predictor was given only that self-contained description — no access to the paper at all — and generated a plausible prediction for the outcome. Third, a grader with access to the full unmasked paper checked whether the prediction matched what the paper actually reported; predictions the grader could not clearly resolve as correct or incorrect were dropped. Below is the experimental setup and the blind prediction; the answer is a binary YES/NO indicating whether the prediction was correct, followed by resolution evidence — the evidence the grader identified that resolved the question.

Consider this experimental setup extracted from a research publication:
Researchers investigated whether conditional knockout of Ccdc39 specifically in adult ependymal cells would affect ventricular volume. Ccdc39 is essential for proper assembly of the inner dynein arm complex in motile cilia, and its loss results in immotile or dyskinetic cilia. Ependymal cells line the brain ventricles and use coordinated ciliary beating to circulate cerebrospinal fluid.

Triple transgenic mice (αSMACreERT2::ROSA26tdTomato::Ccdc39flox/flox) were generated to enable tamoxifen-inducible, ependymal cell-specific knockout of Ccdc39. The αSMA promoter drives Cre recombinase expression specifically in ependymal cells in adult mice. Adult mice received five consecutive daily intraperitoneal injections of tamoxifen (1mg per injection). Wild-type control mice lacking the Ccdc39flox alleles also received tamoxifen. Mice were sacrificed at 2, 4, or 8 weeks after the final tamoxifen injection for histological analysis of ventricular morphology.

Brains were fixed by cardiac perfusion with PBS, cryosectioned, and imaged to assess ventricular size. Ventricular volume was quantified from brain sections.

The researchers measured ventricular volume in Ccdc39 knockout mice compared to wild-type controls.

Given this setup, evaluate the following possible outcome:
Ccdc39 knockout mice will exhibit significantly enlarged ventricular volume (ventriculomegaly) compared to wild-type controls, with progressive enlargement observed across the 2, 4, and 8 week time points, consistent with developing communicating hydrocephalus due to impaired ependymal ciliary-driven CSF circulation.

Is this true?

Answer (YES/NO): NO